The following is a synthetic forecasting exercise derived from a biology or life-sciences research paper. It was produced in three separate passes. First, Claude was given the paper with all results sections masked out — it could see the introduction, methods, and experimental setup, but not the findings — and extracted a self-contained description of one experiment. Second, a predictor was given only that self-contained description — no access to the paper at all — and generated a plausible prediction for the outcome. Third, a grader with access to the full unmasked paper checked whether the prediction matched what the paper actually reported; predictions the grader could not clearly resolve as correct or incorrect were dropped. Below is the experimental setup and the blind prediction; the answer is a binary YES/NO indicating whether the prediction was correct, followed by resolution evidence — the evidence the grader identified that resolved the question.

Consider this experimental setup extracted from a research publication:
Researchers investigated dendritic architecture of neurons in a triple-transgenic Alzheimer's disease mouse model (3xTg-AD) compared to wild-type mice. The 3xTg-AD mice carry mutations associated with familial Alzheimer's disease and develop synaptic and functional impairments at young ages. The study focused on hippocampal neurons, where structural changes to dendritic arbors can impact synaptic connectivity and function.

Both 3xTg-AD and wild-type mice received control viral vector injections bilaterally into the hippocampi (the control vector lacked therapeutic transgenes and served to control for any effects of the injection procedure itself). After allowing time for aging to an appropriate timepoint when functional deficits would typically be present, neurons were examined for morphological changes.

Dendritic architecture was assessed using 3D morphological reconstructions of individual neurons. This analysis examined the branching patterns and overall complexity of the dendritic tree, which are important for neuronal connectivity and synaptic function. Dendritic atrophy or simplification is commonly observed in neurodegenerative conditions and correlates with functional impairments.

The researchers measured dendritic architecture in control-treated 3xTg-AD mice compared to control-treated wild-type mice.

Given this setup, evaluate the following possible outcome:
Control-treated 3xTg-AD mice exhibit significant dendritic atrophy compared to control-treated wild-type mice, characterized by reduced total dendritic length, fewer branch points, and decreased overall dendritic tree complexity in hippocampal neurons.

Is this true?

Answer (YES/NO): YES